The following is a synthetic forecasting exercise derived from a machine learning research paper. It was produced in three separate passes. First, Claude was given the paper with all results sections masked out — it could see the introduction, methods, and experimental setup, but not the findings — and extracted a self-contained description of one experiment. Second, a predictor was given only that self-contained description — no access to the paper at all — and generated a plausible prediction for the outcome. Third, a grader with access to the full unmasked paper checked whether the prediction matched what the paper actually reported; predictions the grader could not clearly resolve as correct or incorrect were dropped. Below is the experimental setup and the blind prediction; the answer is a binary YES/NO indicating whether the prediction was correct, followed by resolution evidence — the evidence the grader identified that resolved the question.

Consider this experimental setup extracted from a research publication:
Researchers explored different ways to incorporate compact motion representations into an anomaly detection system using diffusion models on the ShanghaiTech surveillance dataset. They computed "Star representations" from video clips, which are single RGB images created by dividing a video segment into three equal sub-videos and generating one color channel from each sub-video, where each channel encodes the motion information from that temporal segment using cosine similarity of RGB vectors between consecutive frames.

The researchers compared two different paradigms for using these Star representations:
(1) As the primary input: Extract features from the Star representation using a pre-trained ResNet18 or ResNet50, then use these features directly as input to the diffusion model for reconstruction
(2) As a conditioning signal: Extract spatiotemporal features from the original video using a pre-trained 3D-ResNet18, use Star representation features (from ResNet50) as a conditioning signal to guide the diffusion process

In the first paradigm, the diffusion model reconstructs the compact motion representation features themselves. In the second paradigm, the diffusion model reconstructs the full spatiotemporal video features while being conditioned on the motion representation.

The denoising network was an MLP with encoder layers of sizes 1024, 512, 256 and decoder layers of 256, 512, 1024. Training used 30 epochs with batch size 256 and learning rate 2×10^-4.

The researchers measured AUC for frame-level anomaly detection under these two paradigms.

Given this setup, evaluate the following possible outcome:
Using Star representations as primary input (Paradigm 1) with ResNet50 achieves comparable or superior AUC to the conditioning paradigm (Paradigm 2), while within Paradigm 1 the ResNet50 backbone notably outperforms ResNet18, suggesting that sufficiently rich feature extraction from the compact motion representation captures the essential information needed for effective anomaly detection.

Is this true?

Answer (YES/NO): NO